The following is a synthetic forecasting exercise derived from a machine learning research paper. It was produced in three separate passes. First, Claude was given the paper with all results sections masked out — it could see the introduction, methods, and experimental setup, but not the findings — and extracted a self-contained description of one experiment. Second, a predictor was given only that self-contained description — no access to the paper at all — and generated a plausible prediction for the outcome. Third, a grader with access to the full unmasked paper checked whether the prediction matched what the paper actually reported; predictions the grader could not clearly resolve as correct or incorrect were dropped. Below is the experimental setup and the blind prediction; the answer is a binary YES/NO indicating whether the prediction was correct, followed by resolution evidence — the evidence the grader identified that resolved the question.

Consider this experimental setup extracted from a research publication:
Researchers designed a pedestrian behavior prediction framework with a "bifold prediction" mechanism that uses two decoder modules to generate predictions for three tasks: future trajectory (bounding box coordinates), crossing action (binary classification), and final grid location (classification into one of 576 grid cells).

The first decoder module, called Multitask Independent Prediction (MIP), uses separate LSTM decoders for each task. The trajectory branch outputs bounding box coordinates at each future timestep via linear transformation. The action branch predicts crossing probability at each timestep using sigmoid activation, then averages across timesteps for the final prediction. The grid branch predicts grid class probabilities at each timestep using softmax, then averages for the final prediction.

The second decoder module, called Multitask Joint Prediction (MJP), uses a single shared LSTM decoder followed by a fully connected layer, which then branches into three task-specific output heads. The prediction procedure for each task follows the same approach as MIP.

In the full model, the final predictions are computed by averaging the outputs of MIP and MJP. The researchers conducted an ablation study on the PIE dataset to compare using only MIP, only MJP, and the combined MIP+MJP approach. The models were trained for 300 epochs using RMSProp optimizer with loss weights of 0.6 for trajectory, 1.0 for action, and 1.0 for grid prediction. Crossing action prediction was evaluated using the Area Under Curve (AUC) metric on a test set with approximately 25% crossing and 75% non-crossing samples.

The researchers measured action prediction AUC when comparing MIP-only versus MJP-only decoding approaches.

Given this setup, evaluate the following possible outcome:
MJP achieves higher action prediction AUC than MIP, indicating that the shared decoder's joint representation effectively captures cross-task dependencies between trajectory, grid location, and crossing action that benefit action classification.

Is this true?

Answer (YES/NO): YES